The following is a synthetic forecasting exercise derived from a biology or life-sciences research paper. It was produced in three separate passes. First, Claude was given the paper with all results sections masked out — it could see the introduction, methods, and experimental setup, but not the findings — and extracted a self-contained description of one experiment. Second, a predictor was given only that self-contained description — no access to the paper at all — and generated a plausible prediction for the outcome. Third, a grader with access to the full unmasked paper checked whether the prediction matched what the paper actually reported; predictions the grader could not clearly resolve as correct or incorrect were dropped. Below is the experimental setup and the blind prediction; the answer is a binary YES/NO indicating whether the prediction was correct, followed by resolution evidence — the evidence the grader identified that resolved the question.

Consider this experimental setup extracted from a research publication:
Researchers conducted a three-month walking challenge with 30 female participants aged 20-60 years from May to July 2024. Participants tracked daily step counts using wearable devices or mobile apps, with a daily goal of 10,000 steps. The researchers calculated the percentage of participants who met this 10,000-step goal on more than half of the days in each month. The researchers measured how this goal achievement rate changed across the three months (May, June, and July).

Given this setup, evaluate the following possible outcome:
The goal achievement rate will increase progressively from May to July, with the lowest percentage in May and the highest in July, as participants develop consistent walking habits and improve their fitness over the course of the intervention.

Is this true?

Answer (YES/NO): NO